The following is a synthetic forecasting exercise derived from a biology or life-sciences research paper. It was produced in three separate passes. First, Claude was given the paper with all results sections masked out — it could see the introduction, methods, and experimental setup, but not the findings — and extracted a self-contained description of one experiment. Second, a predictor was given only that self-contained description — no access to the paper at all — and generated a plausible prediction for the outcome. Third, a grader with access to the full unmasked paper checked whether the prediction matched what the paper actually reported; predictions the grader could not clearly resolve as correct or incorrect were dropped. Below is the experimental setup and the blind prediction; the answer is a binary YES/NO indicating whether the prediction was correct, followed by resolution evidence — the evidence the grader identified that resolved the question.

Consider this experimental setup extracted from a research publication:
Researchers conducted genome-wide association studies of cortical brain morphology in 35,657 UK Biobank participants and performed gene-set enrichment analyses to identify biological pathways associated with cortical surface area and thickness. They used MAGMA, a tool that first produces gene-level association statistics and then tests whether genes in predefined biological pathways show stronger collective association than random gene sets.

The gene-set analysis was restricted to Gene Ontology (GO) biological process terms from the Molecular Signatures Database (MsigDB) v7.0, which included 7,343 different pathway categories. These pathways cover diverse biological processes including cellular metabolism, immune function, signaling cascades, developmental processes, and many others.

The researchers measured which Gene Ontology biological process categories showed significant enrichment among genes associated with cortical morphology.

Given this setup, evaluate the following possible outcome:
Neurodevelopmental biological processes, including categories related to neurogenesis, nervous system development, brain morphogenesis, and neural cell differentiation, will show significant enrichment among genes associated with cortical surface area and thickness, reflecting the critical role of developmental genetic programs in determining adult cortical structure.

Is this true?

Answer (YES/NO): YES